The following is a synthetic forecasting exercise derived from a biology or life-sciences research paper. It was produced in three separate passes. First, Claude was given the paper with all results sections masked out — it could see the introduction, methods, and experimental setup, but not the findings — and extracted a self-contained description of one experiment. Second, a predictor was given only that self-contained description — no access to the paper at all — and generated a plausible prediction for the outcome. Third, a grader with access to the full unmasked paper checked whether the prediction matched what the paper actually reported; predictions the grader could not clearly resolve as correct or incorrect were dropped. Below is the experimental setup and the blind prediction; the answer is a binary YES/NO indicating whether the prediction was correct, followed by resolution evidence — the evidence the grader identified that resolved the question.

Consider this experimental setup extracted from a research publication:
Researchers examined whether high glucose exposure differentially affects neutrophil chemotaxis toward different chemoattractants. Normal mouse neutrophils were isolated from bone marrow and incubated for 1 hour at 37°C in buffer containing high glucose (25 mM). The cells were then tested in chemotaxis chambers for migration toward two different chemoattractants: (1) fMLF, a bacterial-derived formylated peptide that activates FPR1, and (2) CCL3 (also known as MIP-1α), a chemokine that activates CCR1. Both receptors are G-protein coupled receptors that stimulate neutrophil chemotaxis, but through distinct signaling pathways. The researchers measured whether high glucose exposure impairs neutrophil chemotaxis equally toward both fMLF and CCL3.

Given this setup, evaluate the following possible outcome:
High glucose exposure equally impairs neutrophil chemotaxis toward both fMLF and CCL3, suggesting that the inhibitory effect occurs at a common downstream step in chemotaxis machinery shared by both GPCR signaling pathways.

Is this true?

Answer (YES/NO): NO